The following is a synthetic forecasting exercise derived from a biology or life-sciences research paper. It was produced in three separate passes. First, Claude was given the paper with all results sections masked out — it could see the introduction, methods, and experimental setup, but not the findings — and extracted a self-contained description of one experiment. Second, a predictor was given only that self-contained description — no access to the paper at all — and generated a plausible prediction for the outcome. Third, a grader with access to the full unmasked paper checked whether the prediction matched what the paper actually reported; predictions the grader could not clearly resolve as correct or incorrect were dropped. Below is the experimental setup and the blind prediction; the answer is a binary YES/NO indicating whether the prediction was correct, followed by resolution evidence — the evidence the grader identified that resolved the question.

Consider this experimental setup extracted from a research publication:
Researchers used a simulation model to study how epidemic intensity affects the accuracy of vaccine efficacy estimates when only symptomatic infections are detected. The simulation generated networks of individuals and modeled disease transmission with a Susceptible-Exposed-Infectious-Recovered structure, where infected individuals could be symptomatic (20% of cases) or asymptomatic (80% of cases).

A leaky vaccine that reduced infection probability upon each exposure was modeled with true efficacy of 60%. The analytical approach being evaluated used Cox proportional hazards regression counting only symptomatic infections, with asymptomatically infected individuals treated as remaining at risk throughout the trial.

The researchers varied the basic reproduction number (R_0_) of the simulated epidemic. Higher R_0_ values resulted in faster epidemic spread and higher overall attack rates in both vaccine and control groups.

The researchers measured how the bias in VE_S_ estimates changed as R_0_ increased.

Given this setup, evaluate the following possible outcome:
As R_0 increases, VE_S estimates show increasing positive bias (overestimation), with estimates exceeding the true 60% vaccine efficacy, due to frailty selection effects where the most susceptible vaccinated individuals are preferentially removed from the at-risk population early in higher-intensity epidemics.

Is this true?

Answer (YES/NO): NO